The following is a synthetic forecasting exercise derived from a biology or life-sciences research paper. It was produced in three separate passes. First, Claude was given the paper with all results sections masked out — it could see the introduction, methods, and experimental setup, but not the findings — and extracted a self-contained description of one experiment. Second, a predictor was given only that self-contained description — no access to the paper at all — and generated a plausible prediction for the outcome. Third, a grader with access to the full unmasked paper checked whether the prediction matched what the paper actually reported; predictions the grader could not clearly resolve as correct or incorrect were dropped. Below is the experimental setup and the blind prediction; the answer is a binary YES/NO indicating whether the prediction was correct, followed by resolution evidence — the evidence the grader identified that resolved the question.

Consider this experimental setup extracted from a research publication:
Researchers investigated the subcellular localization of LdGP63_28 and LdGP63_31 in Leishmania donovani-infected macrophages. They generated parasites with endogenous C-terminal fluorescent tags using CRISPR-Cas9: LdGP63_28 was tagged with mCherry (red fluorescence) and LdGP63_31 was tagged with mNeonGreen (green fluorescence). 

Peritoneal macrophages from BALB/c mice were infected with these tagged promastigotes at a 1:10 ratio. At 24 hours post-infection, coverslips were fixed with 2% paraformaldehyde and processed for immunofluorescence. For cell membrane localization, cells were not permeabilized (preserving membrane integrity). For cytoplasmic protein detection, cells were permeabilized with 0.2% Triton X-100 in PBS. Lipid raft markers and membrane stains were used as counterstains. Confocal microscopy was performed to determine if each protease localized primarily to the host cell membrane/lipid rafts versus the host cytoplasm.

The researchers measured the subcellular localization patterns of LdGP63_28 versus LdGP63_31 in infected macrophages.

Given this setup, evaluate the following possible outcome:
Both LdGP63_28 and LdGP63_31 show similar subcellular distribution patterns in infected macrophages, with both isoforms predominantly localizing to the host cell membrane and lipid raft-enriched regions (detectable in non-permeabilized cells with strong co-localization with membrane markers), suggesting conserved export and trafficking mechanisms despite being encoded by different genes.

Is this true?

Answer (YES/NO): NO